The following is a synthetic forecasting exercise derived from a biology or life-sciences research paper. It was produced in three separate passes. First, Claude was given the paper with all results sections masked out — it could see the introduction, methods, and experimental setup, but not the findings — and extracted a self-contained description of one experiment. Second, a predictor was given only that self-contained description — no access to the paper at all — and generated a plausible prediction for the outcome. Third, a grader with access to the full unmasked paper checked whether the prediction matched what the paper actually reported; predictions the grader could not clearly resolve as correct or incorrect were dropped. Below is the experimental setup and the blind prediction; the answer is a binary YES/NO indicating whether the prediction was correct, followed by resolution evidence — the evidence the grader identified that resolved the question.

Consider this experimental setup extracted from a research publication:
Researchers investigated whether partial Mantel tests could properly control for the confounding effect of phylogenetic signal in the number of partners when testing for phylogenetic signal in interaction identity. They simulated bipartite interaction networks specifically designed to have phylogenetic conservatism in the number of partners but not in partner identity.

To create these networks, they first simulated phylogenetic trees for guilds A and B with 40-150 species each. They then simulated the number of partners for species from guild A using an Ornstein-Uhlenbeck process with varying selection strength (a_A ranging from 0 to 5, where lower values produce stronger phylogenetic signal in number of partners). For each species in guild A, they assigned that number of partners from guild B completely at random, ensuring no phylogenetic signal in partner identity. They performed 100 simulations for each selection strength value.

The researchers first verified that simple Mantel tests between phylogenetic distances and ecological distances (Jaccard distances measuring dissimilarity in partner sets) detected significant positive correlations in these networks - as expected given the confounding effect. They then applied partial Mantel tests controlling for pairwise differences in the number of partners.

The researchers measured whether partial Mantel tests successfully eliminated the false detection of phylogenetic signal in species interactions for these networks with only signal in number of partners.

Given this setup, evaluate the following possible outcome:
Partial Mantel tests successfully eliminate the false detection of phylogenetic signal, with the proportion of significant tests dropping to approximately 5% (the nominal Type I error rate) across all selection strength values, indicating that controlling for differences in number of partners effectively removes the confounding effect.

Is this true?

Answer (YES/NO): NO